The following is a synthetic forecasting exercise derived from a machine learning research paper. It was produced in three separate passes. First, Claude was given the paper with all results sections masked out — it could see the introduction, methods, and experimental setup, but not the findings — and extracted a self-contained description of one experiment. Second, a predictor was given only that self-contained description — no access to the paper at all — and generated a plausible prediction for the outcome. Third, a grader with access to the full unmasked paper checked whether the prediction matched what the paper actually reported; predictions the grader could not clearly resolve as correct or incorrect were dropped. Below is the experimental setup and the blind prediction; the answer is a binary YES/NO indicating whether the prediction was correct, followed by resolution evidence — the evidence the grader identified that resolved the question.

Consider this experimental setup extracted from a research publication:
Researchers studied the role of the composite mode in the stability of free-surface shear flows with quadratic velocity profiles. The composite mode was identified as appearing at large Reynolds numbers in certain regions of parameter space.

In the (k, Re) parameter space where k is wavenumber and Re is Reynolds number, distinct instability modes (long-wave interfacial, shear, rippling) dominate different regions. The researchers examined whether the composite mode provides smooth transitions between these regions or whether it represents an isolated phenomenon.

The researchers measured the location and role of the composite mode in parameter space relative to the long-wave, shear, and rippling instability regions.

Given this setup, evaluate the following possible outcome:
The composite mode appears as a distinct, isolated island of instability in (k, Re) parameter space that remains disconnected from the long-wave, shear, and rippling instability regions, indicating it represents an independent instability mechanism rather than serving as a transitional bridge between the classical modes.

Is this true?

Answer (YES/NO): NO